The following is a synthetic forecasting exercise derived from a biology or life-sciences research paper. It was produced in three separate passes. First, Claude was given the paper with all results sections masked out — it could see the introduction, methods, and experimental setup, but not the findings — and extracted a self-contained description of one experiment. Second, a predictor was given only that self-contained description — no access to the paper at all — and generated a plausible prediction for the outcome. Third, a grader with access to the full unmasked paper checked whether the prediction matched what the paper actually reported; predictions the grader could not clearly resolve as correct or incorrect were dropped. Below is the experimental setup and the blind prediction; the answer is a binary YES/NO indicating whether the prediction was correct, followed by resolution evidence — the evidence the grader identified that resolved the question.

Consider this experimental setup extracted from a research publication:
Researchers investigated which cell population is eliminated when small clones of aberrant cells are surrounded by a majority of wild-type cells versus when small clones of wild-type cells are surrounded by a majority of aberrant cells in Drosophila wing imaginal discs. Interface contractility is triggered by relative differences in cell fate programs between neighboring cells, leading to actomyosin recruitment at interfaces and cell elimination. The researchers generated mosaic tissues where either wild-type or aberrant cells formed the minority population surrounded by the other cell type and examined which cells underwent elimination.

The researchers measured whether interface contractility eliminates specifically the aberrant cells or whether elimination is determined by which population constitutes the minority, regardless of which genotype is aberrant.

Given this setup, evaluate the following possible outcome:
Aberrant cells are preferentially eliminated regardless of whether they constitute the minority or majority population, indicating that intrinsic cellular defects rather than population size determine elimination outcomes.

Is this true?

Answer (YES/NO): NO